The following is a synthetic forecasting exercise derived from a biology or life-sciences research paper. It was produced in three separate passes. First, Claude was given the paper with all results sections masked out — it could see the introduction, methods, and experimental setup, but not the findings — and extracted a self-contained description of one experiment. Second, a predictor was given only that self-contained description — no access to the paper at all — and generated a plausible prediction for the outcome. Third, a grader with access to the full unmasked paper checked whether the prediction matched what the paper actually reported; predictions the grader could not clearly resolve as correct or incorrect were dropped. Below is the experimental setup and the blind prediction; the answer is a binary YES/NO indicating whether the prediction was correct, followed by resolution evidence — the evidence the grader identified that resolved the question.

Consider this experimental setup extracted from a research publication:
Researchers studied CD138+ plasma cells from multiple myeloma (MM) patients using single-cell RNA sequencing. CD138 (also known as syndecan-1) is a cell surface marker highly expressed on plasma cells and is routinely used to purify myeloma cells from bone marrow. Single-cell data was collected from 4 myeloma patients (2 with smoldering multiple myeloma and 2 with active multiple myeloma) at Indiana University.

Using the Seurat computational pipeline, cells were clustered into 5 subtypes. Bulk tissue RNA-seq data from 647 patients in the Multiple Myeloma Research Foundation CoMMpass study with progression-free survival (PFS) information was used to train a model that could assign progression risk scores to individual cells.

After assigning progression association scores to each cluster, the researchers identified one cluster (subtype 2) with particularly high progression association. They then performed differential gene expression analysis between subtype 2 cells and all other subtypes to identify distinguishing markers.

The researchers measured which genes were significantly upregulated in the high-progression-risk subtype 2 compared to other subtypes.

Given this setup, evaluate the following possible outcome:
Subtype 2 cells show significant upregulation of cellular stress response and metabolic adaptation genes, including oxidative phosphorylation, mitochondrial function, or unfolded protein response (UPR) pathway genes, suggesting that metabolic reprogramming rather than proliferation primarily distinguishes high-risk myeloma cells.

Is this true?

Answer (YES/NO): NO